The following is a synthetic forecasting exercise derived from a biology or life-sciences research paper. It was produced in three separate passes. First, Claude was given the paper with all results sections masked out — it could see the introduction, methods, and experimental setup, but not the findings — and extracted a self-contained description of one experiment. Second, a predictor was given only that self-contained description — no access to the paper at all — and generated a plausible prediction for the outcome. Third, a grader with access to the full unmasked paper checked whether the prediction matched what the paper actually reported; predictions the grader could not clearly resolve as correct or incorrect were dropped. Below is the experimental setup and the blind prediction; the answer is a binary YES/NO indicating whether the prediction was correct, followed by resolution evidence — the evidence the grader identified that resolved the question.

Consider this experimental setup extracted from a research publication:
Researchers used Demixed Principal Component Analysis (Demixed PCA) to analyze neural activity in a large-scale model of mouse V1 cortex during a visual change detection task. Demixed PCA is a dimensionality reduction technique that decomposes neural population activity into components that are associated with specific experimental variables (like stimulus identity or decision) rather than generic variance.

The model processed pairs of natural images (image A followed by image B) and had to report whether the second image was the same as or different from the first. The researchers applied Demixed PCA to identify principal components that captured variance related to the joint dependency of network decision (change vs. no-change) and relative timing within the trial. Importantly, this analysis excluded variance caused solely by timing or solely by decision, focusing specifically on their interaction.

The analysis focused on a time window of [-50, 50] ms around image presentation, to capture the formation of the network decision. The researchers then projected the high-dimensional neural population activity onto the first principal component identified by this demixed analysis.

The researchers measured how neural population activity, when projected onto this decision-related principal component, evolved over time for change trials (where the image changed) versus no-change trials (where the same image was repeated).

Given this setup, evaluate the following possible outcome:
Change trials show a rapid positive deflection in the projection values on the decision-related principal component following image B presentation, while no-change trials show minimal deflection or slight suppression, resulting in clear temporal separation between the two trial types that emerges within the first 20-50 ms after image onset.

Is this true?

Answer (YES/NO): NO